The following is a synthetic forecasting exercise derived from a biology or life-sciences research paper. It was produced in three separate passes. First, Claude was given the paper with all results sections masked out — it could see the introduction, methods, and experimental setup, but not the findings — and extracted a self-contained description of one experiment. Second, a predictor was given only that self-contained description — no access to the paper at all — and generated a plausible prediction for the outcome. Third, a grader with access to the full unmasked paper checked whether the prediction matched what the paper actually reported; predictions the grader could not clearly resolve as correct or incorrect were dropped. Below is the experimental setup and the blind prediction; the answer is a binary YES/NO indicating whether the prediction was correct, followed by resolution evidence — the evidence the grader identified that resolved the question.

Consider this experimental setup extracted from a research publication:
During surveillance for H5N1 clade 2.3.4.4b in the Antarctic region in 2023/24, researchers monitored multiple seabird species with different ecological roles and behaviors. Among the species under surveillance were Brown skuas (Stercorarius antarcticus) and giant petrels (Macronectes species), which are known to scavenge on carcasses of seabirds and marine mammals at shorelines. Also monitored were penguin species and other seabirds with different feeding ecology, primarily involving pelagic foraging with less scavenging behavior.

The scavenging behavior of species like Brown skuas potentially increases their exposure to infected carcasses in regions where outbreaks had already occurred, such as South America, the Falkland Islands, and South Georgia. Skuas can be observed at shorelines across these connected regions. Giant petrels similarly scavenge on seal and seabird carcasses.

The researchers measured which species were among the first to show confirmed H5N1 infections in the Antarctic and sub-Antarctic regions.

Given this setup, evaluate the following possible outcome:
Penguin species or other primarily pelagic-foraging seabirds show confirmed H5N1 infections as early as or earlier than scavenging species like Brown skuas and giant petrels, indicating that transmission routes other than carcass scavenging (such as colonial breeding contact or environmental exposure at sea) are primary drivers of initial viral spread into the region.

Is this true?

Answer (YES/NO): NO